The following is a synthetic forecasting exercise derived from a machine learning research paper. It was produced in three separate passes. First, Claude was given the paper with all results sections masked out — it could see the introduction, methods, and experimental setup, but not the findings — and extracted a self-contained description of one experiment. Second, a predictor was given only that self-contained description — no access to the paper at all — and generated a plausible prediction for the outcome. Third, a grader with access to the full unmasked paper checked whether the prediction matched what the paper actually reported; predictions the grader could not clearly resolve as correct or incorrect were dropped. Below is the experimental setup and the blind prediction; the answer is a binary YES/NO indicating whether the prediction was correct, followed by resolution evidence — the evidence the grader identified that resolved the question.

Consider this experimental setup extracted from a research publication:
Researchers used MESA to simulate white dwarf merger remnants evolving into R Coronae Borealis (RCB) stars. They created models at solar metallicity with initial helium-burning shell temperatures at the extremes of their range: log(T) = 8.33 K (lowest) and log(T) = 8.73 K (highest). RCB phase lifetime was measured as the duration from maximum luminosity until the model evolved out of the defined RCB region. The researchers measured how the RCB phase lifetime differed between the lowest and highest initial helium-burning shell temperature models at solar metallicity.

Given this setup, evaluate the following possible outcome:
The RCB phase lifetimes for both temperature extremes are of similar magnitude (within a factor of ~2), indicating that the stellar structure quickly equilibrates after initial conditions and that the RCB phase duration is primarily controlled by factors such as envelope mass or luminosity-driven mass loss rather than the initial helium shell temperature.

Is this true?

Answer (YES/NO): YES